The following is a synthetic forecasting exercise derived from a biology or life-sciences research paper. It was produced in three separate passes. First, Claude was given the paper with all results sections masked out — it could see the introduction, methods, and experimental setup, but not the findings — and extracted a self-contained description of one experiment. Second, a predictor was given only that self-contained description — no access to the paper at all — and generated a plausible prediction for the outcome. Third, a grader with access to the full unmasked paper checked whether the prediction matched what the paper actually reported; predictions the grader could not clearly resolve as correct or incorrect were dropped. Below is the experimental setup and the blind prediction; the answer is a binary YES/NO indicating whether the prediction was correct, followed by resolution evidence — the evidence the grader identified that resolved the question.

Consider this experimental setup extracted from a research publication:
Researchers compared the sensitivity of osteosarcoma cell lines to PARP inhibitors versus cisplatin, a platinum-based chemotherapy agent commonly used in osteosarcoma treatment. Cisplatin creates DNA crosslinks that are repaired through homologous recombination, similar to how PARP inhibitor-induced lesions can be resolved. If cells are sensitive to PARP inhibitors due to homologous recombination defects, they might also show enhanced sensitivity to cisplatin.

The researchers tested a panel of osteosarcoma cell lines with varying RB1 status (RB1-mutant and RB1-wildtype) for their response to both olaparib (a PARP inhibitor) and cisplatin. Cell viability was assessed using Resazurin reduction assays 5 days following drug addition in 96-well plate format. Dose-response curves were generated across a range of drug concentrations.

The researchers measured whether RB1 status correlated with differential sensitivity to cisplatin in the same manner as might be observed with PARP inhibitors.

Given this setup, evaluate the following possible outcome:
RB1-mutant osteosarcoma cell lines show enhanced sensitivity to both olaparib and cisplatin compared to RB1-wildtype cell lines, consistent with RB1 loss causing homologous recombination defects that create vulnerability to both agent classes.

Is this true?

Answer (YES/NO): NO